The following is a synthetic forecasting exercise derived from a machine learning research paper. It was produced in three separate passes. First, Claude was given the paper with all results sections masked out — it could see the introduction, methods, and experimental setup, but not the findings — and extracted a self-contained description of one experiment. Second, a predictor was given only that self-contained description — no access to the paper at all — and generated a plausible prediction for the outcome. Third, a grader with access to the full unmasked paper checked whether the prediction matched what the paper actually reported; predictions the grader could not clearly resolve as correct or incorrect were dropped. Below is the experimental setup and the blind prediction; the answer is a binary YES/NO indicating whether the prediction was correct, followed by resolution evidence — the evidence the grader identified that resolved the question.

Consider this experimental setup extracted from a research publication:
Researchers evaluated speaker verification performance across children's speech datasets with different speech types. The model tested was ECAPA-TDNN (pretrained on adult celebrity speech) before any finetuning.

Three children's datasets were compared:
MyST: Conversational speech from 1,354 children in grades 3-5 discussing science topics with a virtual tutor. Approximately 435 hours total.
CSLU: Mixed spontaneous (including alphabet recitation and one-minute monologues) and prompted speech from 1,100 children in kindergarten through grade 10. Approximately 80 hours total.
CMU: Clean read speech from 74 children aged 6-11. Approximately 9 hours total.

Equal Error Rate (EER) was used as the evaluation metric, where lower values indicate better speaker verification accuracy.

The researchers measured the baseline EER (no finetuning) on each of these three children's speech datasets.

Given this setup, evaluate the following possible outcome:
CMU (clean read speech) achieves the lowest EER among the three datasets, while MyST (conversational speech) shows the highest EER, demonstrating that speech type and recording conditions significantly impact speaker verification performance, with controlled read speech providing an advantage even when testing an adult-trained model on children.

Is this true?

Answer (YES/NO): YES